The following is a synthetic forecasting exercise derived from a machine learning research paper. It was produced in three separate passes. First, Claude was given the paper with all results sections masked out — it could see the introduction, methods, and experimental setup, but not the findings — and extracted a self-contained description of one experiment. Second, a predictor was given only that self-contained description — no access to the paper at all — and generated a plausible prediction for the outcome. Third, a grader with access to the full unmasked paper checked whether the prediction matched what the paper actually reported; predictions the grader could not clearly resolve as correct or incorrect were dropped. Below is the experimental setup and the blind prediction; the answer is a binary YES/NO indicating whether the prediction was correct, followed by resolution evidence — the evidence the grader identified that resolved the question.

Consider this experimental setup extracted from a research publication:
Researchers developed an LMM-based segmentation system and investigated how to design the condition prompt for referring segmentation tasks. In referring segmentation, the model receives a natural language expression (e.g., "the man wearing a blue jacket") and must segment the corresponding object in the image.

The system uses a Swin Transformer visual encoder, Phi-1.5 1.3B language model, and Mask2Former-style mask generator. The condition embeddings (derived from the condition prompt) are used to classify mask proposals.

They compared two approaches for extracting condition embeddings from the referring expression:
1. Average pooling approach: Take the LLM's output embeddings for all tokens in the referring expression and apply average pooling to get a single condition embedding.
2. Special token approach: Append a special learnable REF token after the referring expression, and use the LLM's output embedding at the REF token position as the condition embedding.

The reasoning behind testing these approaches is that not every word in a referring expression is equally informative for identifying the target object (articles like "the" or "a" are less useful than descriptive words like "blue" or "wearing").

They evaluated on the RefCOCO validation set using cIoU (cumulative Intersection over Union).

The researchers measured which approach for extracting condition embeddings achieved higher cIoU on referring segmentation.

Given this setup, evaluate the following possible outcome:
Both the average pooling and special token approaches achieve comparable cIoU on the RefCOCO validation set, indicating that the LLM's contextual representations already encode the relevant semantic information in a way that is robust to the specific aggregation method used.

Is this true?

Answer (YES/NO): NO